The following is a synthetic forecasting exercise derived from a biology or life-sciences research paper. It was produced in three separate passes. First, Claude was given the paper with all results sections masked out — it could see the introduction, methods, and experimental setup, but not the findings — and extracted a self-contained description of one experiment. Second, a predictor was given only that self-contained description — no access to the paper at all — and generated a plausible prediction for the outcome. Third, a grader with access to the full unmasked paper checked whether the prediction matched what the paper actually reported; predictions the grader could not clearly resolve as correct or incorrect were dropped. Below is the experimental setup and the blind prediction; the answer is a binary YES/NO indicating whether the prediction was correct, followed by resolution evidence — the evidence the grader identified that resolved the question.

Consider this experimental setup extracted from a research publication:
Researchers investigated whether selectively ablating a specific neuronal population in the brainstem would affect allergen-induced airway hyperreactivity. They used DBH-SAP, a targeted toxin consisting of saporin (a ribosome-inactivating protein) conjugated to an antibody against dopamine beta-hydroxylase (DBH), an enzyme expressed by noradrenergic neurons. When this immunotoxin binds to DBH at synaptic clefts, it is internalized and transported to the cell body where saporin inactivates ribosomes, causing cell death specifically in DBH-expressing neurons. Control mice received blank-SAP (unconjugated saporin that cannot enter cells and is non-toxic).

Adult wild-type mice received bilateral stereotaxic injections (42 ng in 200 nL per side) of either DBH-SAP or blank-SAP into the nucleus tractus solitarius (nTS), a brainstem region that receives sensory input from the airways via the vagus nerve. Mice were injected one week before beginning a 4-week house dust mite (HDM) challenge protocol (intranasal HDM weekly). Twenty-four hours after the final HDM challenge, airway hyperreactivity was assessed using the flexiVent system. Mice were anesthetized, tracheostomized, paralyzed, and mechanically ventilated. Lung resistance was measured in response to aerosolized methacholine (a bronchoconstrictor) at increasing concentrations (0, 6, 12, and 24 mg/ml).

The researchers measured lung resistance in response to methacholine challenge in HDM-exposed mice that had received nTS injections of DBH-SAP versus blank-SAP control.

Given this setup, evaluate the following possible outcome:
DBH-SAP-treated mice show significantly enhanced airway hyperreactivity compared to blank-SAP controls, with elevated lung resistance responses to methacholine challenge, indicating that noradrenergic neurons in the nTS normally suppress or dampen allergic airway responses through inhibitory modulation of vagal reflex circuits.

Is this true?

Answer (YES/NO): NO